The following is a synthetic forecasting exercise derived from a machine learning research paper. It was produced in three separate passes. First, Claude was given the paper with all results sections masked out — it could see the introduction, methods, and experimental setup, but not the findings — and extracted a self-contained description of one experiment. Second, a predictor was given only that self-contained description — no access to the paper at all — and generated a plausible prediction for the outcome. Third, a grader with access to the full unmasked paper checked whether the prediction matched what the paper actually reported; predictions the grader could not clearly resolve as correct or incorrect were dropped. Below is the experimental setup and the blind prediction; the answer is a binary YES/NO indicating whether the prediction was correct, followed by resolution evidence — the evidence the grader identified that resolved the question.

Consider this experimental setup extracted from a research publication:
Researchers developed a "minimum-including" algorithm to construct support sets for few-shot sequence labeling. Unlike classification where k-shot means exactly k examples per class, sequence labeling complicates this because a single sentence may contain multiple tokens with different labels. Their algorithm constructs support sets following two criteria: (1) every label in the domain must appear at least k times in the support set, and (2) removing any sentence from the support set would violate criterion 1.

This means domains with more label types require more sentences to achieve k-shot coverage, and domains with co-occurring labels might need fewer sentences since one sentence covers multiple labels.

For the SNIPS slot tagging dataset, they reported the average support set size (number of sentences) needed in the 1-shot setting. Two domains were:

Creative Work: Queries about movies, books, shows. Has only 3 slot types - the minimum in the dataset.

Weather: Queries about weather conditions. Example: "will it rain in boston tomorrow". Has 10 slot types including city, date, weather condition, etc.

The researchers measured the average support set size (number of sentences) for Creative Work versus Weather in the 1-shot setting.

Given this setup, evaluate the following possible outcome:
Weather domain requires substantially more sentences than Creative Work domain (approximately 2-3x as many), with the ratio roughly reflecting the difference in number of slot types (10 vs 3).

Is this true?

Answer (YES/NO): NO